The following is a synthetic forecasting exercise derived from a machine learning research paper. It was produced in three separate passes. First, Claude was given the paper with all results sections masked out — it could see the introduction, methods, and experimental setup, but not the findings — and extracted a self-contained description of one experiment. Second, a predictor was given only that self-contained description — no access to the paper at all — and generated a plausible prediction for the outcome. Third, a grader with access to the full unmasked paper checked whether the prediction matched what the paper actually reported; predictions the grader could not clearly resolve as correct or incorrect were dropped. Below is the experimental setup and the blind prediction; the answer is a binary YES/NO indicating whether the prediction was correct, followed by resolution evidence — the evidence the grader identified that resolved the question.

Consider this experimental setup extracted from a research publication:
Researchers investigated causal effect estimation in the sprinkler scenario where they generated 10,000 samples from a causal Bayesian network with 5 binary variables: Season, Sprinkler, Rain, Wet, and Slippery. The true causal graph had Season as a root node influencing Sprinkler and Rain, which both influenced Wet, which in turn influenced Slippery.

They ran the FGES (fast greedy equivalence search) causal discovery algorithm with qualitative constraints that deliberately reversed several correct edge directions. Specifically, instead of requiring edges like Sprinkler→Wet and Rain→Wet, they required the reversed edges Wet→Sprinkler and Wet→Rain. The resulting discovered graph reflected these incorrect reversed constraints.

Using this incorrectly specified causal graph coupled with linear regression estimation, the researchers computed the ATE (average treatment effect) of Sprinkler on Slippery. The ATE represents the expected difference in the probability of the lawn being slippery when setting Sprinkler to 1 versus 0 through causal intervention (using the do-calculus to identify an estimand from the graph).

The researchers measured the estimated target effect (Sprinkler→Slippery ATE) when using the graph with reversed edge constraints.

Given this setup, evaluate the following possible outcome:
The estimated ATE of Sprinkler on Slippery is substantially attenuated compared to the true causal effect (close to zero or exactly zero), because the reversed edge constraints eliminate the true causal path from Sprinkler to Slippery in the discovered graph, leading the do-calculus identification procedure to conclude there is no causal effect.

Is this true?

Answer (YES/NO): YES